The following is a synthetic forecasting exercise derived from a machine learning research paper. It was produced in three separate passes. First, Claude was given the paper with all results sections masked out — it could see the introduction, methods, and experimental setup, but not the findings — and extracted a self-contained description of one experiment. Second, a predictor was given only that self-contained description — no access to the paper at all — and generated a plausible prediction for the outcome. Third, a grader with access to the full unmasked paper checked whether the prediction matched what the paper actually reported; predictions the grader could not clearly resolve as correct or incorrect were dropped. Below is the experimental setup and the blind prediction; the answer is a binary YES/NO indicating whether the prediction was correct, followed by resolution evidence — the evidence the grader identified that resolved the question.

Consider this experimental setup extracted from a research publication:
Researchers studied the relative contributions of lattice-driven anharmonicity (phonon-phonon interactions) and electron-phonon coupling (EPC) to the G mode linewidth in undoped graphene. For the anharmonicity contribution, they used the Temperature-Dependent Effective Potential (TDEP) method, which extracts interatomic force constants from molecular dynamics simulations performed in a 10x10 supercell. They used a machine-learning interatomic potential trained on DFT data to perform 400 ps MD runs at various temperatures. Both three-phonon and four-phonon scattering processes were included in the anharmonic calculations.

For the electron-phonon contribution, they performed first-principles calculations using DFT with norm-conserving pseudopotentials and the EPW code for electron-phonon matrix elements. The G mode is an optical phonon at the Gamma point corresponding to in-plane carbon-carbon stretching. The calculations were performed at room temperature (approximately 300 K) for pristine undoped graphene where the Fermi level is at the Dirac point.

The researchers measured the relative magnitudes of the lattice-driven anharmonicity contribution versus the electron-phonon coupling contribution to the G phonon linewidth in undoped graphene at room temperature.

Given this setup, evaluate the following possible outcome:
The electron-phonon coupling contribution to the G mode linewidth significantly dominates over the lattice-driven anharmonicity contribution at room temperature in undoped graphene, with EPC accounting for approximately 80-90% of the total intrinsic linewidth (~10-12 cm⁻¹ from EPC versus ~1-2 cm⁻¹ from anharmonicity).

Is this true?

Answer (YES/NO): NO